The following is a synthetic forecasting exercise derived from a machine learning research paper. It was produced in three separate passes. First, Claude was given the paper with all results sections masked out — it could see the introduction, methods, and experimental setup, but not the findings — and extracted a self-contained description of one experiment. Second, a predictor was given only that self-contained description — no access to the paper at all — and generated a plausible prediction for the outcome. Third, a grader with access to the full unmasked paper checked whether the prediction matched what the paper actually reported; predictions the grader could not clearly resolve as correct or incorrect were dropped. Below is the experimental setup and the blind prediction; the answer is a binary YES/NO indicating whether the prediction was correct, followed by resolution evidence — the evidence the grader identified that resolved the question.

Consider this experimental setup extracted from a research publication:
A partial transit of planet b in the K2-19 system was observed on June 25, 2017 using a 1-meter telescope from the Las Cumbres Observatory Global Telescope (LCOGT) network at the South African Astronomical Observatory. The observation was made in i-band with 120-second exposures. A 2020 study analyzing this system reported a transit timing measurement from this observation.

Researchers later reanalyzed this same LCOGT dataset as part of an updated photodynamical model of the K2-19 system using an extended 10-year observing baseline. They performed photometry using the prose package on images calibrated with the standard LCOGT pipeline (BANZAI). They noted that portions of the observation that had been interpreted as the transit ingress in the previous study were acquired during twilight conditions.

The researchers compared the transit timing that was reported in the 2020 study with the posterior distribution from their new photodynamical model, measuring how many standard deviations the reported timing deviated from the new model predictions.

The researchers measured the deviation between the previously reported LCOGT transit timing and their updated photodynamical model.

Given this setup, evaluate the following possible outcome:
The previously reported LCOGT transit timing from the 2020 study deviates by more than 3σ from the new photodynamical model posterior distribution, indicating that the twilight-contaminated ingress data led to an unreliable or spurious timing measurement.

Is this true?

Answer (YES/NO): YES